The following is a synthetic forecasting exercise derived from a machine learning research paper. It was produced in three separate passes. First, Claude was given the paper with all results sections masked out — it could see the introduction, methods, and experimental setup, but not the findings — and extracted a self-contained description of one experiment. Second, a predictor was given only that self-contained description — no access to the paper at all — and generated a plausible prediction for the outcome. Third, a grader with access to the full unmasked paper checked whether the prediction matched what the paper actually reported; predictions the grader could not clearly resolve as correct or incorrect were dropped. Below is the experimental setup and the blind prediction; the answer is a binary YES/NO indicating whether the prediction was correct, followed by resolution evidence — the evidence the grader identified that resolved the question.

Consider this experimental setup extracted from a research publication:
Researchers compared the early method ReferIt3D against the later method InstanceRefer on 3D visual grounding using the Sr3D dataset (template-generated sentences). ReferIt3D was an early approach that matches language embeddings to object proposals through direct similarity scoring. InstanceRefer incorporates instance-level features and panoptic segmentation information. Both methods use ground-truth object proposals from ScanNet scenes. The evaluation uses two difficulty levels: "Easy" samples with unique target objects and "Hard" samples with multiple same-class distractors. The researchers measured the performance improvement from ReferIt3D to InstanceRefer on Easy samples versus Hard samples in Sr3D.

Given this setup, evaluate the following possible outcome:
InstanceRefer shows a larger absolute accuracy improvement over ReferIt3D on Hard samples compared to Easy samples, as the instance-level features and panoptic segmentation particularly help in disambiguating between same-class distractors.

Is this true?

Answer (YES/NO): YES